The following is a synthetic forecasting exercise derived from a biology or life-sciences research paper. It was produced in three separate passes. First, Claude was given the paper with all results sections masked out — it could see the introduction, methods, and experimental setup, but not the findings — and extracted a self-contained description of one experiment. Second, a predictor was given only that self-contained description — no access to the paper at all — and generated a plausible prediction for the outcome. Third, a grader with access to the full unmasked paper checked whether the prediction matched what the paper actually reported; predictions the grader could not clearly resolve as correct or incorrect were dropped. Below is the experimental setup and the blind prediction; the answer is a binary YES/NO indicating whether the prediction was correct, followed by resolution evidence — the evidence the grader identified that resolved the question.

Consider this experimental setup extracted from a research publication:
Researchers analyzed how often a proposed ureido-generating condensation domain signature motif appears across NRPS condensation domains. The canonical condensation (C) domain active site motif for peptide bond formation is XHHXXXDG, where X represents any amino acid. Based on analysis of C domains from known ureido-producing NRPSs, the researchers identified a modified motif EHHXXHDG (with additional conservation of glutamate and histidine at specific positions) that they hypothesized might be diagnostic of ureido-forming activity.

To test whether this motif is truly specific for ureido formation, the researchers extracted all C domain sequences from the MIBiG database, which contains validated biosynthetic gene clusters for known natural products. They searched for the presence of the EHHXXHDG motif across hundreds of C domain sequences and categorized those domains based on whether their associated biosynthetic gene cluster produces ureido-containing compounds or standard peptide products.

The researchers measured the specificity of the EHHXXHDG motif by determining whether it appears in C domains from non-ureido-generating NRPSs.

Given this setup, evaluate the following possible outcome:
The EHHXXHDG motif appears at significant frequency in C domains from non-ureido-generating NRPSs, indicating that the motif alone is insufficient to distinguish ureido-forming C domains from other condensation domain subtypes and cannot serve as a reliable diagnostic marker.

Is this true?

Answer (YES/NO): NO